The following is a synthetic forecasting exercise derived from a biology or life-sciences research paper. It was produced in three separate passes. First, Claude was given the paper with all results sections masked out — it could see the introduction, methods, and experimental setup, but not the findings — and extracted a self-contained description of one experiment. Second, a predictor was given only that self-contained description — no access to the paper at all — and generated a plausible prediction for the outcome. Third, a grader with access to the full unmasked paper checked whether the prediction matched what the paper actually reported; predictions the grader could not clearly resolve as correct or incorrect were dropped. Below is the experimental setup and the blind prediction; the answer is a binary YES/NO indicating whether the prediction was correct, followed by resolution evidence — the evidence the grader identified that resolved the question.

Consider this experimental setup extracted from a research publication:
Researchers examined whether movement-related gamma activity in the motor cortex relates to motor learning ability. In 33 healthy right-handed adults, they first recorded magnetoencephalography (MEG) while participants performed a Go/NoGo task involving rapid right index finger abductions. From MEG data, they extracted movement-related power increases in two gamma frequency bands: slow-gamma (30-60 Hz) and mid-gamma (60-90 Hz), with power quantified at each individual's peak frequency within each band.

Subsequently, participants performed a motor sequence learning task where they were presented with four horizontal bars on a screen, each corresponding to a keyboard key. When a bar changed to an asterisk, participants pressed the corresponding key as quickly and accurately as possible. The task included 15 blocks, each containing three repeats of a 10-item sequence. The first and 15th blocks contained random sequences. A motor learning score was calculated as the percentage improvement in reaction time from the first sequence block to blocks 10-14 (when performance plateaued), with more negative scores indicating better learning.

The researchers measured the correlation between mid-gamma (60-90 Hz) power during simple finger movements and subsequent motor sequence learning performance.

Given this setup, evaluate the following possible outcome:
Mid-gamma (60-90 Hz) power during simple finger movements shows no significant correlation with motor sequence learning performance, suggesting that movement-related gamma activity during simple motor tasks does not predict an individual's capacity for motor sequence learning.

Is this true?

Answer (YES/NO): NO